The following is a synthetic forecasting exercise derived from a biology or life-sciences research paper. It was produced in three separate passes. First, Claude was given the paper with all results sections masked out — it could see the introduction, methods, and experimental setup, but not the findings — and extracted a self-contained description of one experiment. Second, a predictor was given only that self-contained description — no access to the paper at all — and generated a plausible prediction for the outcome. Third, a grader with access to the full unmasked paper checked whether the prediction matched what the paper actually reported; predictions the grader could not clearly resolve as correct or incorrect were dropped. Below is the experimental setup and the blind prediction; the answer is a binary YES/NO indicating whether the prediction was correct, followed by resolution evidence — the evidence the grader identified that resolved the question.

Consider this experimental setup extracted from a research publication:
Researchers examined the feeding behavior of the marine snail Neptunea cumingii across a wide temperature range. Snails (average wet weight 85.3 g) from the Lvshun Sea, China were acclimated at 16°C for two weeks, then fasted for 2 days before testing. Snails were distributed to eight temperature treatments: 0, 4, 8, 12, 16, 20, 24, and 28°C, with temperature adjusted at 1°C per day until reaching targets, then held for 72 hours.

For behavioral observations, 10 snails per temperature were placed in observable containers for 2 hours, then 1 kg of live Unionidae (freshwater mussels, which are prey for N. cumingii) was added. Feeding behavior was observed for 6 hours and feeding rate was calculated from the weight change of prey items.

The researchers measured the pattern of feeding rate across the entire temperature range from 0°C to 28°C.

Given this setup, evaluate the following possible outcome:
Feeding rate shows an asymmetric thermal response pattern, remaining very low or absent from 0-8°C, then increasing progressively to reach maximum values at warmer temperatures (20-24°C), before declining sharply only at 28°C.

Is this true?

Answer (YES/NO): NO